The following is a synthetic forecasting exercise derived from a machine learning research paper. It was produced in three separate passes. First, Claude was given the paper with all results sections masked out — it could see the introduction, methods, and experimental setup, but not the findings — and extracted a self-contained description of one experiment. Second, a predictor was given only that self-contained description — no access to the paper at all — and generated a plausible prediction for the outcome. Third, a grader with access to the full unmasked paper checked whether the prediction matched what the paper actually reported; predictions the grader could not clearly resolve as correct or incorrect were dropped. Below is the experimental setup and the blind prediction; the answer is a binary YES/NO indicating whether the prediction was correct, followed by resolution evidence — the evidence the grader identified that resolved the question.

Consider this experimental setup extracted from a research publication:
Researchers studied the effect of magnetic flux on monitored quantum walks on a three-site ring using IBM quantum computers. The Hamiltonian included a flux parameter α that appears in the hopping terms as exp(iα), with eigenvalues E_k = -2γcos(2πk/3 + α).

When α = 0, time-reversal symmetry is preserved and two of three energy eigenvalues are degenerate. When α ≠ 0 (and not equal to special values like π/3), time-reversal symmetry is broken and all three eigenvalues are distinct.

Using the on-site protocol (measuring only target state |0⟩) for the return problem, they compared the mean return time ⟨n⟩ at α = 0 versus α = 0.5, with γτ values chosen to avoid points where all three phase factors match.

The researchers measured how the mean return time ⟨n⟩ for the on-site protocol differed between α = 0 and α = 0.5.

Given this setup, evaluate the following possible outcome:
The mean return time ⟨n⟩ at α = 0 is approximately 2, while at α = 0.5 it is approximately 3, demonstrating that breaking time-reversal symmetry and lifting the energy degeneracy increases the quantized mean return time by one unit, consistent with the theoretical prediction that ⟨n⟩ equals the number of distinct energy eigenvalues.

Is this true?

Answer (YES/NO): YES